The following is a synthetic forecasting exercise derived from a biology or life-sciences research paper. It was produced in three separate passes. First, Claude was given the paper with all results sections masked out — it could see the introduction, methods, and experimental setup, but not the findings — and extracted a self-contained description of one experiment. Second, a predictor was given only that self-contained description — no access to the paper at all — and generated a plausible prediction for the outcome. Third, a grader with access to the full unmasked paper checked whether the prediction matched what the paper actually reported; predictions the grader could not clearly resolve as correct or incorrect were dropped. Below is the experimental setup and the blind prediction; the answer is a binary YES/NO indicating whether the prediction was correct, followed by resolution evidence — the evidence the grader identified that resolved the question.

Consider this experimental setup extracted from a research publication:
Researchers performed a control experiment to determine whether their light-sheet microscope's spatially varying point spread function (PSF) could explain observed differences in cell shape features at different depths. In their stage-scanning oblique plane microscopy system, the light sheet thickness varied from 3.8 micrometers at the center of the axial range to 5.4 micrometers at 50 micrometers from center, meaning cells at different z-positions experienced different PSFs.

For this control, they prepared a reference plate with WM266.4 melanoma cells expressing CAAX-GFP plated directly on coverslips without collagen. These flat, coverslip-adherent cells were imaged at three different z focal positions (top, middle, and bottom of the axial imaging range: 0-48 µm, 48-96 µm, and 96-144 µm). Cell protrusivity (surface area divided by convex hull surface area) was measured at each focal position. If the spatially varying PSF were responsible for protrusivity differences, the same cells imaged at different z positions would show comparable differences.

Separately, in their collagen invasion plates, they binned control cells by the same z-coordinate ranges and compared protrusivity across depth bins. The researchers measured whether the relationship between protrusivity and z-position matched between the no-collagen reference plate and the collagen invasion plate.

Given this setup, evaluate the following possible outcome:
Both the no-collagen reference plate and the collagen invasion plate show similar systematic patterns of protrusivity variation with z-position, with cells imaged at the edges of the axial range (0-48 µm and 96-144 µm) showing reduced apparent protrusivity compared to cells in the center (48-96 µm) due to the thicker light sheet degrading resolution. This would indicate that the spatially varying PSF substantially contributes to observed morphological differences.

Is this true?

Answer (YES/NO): NO